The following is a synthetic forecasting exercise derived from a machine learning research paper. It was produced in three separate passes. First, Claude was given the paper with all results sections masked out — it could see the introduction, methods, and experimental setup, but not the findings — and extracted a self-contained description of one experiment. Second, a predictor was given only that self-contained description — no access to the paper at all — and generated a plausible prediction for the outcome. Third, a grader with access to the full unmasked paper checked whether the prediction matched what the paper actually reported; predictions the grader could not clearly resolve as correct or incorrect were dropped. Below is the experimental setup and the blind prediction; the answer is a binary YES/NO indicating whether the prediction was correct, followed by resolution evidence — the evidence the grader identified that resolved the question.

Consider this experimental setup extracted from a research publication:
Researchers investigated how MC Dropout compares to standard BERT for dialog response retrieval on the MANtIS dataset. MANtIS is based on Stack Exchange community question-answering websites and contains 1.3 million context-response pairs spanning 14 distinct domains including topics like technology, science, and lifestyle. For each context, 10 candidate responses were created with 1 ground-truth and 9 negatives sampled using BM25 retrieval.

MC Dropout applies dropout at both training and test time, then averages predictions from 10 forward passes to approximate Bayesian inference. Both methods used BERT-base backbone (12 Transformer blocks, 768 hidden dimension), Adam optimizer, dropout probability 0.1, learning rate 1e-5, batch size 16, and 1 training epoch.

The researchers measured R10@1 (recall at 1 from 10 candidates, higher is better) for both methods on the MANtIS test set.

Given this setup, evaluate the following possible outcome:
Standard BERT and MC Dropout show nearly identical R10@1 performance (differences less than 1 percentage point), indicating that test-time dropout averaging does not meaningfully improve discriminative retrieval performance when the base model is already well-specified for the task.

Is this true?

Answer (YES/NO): YES